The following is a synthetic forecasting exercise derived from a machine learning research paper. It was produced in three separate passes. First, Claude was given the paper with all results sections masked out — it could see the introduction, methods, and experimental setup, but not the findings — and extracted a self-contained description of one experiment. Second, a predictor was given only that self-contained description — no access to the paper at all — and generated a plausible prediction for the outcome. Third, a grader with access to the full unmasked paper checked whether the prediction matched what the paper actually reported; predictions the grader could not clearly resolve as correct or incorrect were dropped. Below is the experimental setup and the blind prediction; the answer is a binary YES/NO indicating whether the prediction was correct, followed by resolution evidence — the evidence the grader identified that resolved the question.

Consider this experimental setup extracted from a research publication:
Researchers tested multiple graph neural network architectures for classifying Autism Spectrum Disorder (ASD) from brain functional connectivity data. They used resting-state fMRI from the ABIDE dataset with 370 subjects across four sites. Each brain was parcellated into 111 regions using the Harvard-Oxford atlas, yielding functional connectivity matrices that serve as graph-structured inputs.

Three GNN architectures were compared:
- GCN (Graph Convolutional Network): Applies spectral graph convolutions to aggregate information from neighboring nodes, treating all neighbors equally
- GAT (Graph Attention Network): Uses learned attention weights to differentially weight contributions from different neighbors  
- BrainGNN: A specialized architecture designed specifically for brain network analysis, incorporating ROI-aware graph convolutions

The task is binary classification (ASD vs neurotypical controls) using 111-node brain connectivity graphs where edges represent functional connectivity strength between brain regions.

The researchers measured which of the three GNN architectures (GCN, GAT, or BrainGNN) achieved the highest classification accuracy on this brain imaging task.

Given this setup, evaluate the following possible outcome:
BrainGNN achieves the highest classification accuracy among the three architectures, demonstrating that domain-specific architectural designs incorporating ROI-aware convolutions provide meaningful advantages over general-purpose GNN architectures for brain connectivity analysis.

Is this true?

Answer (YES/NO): YES